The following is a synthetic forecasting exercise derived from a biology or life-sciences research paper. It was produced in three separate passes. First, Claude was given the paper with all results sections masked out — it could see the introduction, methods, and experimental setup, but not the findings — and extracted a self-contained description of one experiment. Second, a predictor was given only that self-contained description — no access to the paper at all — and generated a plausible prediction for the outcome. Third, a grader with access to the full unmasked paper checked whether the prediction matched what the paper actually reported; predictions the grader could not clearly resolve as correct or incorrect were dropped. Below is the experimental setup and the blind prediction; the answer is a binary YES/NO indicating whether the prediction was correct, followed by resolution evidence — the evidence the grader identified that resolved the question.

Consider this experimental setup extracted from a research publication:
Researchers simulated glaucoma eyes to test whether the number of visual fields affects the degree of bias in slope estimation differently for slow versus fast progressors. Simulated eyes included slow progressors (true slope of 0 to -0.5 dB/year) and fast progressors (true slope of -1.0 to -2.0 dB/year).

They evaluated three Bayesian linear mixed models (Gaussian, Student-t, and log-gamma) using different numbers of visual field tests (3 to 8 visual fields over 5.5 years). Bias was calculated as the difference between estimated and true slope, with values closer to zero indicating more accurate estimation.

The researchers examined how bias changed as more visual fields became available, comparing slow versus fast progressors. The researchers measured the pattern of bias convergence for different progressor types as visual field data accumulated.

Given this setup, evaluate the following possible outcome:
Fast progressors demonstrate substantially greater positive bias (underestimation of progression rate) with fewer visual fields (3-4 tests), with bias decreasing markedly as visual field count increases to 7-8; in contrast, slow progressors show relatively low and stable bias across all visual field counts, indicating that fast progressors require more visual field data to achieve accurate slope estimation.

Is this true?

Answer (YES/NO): NO